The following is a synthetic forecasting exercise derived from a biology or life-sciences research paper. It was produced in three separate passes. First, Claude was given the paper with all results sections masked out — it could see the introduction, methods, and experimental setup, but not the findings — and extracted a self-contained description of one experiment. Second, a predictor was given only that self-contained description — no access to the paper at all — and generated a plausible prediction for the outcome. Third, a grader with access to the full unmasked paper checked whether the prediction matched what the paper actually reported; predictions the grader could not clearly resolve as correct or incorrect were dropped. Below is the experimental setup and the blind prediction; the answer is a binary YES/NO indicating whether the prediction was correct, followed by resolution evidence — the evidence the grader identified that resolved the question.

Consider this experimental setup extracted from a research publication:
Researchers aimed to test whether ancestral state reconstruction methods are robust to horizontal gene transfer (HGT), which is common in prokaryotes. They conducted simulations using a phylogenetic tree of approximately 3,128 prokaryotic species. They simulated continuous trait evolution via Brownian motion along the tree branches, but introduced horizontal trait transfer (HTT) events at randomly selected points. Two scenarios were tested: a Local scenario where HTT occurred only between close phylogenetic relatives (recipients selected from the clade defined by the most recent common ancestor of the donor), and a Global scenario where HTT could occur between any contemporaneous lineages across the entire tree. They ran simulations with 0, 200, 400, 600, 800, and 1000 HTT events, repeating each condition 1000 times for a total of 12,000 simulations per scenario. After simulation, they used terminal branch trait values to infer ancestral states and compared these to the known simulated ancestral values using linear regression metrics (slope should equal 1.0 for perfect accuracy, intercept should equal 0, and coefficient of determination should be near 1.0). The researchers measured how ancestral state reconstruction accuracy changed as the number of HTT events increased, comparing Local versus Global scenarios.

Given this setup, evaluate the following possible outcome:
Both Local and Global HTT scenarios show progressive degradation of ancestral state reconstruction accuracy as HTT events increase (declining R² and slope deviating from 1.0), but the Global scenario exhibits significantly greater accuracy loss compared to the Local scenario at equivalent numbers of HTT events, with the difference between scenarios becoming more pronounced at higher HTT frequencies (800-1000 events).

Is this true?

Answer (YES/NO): NO